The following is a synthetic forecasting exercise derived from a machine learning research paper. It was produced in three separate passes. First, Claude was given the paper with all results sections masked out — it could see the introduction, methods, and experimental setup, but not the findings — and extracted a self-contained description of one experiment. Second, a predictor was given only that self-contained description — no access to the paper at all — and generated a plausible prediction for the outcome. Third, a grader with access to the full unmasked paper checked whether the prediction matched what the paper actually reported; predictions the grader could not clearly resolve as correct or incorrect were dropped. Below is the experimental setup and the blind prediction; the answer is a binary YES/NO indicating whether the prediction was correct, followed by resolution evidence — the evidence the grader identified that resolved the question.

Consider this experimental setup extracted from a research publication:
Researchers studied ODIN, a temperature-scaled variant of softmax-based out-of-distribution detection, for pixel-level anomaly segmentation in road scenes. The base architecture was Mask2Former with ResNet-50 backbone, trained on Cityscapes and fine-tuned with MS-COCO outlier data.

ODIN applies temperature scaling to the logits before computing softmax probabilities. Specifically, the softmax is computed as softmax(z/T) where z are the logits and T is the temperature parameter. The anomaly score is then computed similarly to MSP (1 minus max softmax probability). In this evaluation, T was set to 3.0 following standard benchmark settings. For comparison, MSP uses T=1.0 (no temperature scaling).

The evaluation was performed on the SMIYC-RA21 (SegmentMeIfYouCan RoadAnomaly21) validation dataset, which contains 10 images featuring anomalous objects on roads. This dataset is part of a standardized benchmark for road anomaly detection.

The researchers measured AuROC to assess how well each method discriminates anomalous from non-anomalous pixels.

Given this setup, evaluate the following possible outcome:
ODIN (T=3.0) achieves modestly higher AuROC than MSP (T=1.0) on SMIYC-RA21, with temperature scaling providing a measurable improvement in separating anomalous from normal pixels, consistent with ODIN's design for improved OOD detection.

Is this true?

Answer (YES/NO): NO